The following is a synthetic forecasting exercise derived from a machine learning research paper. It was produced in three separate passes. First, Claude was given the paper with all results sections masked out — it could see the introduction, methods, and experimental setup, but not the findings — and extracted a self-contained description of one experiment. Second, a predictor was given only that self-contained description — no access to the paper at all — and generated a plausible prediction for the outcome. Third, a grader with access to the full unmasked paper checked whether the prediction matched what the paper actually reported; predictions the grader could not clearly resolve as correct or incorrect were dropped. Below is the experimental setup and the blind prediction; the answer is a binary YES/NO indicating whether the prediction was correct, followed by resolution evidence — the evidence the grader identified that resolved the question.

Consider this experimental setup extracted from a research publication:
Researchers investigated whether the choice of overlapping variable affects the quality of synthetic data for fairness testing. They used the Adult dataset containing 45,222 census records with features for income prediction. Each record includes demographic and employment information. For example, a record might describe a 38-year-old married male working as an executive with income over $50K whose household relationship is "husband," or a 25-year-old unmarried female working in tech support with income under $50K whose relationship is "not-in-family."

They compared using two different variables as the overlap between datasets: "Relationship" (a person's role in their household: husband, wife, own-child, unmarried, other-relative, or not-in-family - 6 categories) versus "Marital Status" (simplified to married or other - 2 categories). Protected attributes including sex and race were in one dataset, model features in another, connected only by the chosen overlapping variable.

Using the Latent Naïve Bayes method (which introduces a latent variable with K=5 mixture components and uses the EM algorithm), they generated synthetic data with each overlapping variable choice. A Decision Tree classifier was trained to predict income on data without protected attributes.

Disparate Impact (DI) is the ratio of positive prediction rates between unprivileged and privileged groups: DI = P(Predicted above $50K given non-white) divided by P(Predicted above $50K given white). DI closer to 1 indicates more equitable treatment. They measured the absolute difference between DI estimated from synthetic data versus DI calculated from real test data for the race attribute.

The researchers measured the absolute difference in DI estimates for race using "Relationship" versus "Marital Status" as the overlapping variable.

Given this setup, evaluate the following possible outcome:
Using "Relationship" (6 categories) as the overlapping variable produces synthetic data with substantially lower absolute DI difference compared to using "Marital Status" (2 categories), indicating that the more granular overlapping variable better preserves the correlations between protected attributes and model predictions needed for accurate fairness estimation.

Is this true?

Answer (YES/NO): NO